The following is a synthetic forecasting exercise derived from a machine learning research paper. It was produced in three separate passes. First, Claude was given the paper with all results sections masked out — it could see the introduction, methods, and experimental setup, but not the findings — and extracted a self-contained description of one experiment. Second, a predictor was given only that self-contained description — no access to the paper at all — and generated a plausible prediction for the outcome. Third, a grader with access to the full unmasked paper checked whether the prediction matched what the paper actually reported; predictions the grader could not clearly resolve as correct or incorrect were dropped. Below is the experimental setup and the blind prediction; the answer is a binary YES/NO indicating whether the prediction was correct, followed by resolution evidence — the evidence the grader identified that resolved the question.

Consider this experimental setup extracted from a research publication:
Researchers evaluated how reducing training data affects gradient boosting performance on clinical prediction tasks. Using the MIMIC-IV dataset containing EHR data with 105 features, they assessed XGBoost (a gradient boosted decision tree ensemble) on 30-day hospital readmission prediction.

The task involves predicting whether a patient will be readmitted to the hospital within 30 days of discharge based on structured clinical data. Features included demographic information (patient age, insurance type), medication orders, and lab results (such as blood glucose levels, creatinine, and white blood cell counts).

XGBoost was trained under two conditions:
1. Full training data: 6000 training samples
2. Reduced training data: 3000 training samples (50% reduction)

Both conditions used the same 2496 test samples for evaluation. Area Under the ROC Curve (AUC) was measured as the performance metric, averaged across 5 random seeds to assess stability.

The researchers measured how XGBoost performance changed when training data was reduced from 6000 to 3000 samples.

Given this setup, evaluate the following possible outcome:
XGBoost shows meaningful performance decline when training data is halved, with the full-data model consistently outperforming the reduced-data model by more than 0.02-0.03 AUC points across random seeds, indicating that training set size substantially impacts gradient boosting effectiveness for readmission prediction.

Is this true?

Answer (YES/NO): NO